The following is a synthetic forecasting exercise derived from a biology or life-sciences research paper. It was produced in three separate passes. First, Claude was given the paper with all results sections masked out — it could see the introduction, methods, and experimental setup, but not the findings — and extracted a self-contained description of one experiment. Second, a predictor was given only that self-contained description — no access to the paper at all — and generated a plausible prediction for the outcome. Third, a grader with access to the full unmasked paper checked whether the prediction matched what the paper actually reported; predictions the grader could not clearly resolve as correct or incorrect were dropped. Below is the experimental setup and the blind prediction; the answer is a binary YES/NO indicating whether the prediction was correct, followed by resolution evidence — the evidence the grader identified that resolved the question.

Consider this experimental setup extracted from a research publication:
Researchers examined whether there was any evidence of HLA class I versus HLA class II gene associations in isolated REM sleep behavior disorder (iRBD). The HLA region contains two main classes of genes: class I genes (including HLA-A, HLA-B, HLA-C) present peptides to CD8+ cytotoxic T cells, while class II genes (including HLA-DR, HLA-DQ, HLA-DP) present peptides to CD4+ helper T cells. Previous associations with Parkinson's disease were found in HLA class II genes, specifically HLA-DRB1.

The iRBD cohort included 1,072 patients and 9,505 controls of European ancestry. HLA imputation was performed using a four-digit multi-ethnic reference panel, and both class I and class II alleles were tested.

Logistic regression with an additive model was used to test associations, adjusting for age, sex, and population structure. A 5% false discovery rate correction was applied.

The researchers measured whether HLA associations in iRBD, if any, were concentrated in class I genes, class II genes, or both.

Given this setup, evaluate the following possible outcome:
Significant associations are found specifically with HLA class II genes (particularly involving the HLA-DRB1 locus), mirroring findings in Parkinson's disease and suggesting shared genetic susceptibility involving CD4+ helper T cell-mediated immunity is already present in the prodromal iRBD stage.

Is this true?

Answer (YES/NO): NO